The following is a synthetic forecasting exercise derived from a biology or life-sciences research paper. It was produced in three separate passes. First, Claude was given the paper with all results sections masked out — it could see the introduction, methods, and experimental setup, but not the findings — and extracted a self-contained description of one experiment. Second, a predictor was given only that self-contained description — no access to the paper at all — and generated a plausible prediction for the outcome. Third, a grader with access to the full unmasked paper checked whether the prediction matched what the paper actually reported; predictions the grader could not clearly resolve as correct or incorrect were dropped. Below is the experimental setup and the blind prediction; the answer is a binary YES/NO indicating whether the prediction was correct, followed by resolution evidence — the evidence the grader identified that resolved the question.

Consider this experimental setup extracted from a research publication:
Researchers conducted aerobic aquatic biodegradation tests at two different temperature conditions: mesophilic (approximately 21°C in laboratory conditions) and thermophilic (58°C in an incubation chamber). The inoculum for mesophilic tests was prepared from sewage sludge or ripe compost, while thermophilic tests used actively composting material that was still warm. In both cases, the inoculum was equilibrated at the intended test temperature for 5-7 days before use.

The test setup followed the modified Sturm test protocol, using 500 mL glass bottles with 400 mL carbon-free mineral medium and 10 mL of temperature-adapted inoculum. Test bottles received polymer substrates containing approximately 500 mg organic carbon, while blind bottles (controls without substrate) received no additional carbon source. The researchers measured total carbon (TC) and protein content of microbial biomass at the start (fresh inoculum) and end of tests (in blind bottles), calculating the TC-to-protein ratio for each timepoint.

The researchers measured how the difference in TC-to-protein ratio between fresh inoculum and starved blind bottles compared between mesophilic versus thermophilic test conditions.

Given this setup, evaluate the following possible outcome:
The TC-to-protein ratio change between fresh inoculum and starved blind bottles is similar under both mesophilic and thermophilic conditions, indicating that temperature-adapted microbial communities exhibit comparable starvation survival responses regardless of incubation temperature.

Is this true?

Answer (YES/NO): YES